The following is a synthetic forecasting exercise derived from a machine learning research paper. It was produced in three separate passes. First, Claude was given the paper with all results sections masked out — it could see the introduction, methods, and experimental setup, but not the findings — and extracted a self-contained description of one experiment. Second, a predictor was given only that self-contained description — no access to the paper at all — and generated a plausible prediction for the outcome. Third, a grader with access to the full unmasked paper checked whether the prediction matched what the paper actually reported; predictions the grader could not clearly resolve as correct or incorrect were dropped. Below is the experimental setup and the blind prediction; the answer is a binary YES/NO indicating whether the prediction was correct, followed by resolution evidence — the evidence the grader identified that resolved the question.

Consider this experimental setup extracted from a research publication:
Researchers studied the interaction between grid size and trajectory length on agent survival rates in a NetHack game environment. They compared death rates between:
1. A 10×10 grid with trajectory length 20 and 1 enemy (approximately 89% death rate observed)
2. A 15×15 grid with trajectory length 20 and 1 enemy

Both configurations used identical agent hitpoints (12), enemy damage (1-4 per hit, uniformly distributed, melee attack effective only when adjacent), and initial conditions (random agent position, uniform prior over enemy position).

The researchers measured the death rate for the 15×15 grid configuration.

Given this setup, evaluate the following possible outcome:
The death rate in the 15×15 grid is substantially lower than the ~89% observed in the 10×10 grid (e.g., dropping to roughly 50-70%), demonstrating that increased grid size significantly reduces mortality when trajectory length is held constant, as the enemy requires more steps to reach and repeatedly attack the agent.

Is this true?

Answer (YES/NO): NO